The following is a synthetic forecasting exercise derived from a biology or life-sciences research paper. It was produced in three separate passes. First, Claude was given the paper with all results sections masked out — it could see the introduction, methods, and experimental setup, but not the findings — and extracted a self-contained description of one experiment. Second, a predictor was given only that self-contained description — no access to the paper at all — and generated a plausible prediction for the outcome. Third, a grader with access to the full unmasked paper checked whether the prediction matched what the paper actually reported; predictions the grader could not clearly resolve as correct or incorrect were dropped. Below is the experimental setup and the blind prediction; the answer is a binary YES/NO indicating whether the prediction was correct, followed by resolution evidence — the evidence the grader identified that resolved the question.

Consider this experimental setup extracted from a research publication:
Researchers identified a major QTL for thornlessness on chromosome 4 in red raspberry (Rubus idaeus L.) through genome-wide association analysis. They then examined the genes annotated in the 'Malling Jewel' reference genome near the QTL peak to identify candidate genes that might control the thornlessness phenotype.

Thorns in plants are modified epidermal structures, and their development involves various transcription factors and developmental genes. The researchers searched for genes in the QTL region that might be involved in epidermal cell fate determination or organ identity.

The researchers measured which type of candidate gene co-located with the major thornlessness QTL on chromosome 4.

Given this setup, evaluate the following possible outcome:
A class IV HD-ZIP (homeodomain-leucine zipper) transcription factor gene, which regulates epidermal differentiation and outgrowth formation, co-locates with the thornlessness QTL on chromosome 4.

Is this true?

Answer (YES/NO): NO